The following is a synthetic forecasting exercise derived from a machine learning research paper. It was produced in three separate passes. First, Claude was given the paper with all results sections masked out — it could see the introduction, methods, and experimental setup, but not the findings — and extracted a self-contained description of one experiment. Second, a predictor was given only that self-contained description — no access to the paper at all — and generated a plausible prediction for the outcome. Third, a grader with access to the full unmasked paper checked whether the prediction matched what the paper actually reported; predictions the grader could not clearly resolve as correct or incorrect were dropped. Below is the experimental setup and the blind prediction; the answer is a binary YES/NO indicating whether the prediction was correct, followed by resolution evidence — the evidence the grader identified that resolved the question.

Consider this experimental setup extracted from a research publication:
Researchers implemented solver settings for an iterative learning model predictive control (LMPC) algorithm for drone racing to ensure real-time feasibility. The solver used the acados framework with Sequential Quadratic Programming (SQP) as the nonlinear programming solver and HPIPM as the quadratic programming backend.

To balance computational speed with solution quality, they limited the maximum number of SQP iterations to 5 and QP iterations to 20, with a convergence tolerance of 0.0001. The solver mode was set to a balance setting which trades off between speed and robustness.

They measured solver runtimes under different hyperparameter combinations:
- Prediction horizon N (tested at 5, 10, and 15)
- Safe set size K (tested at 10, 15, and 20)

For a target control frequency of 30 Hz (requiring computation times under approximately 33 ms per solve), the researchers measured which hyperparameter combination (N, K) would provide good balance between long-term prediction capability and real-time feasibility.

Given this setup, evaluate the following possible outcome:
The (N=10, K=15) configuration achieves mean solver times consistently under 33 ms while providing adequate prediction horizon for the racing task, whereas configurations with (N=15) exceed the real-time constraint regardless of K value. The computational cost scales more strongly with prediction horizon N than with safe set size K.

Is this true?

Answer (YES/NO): NO